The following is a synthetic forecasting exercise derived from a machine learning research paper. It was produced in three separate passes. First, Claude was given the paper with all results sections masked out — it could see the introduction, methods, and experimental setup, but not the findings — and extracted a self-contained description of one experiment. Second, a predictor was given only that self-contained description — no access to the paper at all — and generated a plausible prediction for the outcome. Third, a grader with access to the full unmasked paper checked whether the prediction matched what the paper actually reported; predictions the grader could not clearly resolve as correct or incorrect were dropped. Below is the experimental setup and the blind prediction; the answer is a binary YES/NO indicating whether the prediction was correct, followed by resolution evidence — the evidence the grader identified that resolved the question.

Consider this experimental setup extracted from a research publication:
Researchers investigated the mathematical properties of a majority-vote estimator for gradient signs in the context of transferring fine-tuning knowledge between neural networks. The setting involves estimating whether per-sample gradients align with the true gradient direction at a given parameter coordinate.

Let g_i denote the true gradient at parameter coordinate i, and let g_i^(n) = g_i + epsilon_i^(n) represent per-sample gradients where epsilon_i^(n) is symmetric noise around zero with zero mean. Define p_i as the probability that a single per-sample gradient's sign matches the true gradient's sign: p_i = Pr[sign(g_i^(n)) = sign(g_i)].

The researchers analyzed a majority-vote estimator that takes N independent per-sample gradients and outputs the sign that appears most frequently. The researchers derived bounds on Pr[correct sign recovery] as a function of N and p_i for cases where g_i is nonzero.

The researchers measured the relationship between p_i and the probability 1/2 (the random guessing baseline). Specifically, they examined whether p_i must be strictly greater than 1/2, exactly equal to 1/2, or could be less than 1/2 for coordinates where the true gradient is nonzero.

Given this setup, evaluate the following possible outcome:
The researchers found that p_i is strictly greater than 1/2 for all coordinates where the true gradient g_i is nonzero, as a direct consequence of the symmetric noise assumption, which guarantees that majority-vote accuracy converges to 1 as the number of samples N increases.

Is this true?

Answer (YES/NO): YES